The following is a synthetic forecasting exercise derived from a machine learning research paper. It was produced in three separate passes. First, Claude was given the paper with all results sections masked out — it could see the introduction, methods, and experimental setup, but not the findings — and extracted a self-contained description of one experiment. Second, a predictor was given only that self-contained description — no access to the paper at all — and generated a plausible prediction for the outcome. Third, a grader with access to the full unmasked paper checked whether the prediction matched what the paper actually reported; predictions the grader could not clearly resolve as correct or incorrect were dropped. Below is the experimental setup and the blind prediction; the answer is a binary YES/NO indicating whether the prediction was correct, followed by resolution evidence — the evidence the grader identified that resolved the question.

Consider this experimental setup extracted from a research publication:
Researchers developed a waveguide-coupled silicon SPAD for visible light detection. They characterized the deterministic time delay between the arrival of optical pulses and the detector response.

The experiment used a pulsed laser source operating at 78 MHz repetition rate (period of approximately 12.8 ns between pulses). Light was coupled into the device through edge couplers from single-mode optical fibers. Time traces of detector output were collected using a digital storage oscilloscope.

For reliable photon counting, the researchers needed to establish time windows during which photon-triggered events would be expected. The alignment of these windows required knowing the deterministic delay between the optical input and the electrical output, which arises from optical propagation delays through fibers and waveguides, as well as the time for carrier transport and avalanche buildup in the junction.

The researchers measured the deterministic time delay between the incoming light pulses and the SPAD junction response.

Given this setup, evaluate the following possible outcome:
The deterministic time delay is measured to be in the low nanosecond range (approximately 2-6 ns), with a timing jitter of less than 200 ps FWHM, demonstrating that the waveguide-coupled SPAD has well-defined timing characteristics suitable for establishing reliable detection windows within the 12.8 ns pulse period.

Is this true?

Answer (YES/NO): NO